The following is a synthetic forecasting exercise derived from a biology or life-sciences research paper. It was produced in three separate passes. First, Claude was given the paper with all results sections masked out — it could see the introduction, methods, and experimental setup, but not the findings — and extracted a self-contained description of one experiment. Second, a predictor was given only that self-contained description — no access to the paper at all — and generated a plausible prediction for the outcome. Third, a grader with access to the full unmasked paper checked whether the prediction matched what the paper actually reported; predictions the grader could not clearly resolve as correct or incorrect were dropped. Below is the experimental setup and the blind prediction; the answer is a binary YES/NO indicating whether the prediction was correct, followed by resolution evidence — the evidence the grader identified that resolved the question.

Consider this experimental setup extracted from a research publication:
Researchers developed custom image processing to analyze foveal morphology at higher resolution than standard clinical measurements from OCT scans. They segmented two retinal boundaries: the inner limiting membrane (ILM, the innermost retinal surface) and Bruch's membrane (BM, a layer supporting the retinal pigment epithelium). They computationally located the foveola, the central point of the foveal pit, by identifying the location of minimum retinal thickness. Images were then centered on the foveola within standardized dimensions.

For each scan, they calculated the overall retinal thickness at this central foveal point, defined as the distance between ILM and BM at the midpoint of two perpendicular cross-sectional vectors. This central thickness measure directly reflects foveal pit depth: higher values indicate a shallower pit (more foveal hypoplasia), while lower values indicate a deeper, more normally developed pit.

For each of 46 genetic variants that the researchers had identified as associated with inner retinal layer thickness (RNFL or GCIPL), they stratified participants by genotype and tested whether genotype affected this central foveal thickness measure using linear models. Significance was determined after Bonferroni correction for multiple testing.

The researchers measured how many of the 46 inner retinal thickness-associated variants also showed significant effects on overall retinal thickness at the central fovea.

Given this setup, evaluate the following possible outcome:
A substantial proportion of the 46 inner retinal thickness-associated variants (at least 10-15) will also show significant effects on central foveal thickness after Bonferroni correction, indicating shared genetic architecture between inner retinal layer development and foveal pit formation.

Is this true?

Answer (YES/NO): NO